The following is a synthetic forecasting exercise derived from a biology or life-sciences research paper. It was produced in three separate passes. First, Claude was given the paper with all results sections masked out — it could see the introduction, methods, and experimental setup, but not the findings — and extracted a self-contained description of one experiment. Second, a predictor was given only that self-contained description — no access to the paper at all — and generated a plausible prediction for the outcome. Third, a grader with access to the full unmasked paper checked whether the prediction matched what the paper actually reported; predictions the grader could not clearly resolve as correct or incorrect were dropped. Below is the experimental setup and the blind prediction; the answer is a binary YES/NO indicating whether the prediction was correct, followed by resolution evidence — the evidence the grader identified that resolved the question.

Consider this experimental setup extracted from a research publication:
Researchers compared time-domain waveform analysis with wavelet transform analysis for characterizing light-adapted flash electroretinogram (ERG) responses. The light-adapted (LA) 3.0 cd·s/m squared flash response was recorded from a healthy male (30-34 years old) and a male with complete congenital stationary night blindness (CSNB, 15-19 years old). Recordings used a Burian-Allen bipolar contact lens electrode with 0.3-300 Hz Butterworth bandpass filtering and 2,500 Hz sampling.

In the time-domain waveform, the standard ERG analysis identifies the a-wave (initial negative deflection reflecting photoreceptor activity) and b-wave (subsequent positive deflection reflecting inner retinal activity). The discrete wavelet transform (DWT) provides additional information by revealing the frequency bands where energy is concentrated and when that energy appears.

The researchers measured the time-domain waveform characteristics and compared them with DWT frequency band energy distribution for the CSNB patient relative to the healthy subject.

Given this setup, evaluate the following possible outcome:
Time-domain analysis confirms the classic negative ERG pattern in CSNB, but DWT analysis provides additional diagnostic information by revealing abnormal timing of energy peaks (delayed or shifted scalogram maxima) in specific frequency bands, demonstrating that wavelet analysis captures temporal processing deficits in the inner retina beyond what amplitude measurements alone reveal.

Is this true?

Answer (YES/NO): NO